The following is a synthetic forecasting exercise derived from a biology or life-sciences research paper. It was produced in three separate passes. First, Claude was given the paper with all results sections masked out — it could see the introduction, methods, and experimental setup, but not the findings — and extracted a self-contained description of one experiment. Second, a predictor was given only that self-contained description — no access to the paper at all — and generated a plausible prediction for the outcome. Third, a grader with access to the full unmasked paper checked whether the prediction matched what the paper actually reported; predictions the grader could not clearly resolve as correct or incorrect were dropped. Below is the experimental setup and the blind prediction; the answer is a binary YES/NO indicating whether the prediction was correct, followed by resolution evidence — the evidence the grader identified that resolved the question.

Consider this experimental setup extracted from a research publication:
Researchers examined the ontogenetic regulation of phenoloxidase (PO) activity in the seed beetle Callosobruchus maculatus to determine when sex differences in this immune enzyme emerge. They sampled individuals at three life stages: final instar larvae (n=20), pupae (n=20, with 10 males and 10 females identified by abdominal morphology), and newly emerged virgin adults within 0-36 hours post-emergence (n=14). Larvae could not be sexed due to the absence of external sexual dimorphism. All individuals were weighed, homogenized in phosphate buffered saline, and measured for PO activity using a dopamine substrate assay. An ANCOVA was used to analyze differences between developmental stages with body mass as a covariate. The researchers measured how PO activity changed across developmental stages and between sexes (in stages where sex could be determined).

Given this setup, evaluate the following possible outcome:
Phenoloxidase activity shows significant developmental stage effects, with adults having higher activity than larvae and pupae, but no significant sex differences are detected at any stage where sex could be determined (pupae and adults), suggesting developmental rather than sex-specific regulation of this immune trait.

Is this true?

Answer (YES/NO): NO